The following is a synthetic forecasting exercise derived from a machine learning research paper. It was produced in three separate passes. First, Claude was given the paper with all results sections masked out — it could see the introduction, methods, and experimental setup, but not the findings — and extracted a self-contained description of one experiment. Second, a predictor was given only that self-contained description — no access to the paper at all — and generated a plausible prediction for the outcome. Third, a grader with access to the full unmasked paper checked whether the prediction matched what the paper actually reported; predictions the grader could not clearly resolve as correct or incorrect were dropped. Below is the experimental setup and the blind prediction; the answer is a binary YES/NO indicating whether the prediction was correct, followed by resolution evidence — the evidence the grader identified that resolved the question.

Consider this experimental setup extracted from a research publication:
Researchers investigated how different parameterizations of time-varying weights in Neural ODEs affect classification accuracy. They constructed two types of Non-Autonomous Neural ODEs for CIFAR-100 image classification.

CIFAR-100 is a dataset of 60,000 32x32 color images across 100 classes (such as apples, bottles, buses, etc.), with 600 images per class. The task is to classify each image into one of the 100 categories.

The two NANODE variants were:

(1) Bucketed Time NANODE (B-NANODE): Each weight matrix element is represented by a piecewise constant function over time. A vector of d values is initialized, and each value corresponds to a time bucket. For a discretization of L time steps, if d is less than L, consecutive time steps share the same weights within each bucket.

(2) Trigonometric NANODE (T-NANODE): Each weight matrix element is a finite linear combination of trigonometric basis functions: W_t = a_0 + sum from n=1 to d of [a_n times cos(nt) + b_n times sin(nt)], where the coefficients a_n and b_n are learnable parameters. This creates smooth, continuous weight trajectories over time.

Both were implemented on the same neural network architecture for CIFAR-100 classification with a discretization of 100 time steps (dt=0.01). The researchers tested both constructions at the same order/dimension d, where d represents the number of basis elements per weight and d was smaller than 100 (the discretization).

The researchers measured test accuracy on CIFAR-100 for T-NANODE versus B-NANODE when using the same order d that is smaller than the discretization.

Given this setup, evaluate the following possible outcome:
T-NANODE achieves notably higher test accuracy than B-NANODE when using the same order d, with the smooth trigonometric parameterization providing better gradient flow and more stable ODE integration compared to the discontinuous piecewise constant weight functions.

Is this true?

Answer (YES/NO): YES